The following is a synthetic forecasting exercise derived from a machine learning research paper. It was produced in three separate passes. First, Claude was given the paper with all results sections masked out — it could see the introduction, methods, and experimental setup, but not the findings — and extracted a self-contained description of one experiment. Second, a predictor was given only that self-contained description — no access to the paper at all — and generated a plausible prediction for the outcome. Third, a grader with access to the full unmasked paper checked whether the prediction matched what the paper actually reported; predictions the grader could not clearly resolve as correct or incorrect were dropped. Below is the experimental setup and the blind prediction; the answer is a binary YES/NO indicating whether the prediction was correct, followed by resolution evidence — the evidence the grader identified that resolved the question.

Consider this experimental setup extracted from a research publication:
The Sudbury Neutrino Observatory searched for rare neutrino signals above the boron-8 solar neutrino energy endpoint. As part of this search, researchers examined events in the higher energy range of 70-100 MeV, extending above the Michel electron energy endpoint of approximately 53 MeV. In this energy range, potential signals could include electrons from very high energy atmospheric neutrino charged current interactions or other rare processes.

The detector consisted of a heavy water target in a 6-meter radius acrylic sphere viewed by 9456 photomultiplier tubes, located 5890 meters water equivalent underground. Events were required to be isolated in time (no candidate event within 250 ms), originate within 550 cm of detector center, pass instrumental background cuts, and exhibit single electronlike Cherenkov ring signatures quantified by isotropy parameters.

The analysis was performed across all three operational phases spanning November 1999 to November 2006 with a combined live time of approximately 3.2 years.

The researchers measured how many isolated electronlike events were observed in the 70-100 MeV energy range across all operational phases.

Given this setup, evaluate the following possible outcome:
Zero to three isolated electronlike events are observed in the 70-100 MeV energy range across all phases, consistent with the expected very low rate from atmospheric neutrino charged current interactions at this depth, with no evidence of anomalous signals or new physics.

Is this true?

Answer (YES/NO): YES